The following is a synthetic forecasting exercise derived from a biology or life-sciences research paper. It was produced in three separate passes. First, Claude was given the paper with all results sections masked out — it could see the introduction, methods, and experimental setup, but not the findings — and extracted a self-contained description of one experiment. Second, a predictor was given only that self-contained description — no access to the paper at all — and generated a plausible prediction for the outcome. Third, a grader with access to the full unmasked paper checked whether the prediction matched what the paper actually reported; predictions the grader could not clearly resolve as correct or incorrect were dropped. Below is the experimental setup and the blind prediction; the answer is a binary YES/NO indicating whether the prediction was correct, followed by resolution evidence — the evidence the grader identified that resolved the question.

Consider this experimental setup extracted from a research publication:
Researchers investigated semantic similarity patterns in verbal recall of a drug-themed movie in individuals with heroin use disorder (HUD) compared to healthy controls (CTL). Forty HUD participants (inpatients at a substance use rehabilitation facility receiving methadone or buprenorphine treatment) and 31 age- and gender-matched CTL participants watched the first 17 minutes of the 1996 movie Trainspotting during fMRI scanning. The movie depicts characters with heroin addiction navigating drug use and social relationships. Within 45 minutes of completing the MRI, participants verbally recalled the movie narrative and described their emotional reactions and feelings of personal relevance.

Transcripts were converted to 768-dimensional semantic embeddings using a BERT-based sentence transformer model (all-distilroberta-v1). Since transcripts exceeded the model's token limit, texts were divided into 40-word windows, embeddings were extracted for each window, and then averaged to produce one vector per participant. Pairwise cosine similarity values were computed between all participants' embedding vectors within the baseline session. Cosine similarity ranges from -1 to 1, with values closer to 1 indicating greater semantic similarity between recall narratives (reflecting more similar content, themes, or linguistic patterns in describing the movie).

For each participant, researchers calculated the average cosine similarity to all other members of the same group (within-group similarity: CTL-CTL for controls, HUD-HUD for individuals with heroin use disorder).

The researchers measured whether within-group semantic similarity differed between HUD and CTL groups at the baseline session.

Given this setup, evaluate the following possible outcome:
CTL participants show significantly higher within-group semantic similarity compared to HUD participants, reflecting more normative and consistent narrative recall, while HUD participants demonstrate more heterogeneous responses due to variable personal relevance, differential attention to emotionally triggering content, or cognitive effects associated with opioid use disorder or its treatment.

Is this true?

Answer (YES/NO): YES